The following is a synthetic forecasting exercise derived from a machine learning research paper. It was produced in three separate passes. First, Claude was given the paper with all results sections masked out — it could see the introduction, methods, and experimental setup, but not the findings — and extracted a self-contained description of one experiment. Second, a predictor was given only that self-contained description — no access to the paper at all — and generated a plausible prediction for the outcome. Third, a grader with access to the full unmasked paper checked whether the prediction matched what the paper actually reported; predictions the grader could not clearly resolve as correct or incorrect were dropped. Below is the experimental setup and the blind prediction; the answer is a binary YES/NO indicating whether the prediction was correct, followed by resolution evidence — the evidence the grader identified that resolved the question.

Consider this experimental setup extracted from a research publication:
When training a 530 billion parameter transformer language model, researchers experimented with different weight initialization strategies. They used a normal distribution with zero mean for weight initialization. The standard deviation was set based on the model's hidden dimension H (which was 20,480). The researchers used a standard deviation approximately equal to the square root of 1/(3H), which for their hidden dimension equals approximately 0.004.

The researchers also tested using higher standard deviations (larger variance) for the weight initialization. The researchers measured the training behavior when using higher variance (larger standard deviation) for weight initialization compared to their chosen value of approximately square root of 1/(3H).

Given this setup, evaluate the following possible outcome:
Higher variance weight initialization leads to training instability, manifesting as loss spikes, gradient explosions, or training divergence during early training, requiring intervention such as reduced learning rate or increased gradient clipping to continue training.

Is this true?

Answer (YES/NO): NO